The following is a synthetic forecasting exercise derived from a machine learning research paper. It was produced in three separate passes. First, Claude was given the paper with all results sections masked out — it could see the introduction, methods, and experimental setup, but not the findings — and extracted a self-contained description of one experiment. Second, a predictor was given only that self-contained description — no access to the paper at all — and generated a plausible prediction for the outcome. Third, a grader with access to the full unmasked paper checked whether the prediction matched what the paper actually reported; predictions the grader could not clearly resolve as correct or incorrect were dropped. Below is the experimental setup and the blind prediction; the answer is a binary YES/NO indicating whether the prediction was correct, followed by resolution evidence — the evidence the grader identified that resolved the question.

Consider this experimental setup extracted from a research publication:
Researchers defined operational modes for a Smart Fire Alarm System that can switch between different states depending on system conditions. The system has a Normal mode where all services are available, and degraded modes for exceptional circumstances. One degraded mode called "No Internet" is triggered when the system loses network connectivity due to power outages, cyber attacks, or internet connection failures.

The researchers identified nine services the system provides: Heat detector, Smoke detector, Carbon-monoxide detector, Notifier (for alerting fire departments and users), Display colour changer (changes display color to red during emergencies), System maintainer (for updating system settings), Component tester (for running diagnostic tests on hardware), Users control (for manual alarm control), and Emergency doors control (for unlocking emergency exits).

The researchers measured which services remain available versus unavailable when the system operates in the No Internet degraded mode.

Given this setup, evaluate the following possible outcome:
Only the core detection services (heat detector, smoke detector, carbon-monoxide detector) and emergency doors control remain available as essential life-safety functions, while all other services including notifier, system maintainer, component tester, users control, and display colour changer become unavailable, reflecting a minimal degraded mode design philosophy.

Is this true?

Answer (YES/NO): NO